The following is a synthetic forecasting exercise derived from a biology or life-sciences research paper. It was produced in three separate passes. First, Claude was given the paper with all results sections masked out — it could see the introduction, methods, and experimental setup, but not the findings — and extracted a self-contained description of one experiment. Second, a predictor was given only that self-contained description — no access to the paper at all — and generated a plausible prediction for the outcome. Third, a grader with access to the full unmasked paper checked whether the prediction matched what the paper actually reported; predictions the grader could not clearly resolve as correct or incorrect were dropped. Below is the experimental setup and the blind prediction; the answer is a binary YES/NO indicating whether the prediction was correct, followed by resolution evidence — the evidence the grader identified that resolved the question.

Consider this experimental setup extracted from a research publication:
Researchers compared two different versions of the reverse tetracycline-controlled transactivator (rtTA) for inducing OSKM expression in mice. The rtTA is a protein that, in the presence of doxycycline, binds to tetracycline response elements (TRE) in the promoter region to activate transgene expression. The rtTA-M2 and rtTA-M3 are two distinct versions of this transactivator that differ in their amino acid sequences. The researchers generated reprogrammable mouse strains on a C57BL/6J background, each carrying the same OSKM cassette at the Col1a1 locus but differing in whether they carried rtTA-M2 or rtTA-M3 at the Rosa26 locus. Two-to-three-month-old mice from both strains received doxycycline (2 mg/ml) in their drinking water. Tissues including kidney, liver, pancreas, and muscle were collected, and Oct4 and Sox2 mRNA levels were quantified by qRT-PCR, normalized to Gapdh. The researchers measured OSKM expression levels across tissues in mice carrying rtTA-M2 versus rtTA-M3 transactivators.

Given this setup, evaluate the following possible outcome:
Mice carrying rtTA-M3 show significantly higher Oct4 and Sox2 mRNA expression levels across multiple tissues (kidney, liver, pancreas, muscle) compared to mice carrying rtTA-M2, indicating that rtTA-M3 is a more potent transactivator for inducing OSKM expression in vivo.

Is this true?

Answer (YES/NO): NO